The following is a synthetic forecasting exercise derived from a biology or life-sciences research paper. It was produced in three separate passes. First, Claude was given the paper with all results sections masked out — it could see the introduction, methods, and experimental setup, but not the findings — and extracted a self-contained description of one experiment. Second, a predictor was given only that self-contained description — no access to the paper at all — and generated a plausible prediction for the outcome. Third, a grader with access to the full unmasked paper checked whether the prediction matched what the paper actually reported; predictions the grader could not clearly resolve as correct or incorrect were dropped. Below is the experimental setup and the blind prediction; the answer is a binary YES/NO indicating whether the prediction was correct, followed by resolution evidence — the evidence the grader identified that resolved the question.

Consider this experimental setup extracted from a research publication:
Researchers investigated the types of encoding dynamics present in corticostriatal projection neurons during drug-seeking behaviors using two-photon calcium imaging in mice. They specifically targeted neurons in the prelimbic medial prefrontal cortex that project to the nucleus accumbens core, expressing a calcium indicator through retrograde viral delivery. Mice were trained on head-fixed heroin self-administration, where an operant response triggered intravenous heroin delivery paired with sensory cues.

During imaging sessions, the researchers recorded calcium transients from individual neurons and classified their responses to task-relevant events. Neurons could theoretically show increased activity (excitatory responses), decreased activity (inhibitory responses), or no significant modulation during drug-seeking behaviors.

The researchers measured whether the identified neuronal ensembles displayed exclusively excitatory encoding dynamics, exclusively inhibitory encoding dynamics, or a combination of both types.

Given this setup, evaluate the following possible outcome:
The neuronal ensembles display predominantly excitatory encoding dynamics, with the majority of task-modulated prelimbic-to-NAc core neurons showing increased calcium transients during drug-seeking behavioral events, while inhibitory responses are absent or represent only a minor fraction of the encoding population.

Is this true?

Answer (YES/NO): NO